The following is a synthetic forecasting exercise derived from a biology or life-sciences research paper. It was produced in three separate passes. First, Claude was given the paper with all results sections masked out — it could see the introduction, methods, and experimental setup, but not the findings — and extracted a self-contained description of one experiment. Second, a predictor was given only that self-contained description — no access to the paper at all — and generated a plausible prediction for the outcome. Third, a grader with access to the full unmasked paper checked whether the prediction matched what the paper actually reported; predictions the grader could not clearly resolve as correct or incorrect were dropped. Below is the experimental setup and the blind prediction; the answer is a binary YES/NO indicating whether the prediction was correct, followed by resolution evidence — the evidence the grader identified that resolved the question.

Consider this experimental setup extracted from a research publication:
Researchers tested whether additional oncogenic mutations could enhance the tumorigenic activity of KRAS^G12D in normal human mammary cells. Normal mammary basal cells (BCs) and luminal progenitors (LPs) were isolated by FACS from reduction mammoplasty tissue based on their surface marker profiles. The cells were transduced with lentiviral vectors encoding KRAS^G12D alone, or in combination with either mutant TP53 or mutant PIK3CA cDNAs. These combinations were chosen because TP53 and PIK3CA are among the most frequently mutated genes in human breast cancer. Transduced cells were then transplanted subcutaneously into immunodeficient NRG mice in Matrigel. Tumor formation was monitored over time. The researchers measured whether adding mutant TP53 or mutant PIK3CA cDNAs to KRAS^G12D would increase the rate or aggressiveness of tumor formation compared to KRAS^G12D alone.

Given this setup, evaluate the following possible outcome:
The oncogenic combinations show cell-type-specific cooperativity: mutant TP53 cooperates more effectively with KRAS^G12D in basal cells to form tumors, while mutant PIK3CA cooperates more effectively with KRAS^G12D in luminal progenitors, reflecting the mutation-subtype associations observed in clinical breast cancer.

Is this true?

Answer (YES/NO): NO